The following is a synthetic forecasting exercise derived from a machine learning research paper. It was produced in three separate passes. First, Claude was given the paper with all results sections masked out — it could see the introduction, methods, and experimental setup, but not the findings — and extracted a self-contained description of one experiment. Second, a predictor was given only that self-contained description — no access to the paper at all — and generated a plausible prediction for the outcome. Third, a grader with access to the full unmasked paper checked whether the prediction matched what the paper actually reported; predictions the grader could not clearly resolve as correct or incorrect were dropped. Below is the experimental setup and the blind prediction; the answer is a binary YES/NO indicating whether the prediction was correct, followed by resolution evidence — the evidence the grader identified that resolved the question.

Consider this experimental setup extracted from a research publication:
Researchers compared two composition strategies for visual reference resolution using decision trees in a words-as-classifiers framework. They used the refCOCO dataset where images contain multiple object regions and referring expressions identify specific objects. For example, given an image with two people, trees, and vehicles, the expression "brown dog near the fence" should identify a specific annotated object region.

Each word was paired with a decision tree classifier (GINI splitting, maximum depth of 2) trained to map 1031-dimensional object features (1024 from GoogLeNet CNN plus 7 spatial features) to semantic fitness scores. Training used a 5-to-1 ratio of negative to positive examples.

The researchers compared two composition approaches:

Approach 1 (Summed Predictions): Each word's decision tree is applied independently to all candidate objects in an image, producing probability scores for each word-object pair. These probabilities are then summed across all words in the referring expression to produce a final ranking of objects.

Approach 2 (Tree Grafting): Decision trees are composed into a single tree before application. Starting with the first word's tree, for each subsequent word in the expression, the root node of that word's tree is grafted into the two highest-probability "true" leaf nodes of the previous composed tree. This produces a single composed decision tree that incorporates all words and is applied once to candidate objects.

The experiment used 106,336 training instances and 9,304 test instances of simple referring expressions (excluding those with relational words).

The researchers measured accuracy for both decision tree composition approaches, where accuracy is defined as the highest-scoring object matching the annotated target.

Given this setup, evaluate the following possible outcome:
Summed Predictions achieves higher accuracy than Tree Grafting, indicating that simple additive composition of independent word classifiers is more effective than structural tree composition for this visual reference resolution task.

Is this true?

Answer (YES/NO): YES